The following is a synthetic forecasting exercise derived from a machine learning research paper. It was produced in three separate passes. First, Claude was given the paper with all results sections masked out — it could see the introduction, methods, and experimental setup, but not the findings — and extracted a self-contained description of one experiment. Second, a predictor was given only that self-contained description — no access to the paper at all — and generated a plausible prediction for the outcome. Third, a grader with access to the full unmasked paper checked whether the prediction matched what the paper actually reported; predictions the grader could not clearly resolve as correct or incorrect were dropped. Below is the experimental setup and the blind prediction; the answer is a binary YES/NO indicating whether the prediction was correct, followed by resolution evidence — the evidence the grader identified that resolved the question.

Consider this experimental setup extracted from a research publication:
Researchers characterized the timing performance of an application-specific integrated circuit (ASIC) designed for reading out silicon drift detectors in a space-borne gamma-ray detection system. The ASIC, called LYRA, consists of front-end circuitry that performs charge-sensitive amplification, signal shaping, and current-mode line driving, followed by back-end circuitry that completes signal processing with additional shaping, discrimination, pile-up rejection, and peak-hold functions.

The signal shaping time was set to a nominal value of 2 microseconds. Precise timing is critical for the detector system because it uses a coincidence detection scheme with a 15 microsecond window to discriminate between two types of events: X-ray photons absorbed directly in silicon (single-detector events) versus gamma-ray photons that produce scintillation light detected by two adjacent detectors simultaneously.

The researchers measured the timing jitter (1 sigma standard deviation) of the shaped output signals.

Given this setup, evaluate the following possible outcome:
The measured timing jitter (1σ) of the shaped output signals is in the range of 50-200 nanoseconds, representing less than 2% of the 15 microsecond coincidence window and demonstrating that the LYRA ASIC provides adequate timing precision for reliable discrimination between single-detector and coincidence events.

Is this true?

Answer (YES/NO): NO